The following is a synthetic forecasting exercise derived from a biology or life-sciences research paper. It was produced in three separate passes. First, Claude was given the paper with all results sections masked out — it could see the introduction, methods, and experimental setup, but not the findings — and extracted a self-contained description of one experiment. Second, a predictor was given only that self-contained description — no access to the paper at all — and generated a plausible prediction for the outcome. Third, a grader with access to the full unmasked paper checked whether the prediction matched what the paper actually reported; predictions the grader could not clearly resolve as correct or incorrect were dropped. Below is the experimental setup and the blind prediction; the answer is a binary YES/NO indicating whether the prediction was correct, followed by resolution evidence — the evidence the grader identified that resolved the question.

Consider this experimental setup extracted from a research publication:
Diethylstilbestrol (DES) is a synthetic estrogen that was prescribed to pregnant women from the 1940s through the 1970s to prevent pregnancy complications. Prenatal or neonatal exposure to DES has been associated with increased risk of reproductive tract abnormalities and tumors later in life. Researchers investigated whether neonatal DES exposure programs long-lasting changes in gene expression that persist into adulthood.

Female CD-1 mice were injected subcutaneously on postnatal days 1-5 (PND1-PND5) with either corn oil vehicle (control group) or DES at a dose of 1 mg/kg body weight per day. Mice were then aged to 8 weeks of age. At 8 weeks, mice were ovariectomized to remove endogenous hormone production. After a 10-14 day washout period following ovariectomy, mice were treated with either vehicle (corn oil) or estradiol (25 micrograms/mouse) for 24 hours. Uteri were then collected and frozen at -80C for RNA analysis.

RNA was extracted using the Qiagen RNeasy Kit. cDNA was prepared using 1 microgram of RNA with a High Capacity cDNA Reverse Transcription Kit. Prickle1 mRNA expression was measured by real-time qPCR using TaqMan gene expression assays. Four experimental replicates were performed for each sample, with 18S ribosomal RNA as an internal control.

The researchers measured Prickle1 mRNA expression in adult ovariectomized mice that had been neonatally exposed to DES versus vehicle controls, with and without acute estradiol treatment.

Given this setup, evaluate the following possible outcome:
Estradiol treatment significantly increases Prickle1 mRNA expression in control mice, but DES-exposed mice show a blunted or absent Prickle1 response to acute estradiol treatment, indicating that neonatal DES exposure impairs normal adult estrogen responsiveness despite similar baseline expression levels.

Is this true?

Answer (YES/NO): NO